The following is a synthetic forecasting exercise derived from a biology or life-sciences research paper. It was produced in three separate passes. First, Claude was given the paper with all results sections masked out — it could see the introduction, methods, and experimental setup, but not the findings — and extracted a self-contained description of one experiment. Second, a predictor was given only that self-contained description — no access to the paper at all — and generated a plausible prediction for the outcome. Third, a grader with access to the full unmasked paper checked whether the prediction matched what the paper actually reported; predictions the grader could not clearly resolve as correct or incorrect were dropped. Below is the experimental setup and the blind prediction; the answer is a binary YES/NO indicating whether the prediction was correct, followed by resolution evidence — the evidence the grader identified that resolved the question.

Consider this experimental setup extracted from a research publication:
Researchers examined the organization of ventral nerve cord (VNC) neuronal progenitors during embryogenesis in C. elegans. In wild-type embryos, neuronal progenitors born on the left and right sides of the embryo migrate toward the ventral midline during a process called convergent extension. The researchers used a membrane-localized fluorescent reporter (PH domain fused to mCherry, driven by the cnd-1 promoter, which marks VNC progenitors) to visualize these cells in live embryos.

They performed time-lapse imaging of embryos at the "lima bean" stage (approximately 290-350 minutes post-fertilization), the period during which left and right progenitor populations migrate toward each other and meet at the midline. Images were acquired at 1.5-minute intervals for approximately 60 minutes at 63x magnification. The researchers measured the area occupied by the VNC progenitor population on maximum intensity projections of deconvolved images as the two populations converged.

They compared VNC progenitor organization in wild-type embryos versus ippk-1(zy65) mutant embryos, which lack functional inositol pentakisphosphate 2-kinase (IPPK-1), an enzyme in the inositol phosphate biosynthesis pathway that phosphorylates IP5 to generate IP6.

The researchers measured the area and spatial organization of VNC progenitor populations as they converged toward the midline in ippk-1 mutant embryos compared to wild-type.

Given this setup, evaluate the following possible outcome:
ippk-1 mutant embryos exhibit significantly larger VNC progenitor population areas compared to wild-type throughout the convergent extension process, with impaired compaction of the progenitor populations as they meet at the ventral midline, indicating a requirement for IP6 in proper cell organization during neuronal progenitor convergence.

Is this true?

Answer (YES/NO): NO